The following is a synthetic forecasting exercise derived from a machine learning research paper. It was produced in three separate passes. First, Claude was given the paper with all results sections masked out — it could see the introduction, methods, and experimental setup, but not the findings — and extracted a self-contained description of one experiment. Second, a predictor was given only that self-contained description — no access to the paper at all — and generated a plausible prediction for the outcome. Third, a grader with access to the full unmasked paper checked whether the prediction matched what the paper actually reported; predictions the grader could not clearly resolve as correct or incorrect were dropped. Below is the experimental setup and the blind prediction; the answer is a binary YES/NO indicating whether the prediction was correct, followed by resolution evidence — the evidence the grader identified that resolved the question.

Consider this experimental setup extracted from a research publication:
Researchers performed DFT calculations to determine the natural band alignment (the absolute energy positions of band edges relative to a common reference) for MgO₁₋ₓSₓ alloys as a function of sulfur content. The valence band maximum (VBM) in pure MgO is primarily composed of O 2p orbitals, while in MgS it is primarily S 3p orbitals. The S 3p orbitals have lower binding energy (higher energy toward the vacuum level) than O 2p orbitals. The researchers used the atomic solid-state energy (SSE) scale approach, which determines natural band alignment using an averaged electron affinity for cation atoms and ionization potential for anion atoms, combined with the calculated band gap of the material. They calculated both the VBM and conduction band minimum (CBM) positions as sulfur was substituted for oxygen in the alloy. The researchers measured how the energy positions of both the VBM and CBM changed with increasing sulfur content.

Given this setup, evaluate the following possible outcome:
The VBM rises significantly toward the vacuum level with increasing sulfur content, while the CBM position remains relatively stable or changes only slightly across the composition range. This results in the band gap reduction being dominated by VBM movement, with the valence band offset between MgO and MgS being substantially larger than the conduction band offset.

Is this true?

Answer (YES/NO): YES